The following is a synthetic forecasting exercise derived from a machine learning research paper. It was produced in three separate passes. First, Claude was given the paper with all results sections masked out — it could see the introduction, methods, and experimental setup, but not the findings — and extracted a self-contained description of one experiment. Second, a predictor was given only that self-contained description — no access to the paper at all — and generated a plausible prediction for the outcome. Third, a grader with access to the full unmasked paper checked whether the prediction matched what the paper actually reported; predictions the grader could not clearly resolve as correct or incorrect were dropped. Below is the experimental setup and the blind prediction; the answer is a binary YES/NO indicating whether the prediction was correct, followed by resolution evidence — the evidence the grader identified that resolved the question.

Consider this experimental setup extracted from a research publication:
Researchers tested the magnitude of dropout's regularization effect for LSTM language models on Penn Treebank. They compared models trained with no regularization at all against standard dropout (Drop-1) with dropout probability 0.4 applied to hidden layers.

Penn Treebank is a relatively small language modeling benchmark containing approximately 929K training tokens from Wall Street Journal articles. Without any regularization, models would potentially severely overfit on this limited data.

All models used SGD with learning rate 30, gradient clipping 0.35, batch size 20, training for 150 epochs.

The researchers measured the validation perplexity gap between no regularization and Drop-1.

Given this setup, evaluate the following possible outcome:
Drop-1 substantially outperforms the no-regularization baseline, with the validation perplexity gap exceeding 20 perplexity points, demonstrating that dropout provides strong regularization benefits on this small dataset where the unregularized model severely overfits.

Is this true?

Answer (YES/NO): YES